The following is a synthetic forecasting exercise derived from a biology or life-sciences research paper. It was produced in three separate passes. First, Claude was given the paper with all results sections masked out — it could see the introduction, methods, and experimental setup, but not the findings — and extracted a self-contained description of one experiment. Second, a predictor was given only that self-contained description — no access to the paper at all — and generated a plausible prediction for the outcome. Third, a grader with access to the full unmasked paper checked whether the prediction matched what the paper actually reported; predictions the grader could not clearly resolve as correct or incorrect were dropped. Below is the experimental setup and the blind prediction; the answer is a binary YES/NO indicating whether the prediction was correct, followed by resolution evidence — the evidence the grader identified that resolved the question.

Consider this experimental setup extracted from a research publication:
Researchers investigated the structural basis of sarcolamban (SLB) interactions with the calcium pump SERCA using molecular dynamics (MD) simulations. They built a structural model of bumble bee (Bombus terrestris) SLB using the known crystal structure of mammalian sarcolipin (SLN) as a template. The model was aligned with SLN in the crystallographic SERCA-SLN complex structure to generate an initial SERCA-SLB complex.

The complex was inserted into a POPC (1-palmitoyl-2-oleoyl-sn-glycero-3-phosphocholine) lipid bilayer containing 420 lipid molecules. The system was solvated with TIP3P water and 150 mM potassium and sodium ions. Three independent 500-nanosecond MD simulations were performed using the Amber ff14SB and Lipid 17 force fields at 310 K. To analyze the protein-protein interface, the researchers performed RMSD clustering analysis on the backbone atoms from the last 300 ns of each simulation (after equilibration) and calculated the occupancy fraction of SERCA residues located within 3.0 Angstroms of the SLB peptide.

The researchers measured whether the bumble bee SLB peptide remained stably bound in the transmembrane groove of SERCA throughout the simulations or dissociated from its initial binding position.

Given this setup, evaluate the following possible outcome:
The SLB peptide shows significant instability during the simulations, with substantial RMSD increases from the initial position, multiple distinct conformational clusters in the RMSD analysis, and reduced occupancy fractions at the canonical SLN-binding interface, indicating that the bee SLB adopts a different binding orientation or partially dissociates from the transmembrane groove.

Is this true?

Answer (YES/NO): NO